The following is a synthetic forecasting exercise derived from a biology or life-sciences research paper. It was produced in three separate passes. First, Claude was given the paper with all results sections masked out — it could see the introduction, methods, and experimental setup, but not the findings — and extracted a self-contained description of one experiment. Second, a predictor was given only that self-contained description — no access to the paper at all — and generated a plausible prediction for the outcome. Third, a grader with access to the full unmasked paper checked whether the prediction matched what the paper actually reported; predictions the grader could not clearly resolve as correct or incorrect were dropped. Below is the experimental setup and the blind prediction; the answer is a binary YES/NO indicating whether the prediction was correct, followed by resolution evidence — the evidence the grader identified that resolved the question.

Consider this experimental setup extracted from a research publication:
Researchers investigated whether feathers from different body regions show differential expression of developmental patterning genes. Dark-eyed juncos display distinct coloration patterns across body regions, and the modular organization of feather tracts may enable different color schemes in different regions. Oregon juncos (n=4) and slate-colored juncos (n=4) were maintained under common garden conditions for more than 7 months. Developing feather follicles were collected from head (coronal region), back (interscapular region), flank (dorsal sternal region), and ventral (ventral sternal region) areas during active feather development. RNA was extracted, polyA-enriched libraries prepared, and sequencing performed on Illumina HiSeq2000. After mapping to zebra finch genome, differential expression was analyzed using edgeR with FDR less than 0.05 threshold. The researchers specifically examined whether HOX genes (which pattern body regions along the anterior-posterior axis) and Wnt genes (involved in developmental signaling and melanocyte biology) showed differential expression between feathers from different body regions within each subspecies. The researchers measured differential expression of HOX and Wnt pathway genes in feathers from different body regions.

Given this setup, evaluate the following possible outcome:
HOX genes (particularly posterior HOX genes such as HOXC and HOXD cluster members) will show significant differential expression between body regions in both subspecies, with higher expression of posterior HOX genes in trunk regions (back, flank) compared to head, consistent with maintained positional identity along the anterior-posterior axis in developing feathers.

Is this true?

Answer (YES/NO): NO